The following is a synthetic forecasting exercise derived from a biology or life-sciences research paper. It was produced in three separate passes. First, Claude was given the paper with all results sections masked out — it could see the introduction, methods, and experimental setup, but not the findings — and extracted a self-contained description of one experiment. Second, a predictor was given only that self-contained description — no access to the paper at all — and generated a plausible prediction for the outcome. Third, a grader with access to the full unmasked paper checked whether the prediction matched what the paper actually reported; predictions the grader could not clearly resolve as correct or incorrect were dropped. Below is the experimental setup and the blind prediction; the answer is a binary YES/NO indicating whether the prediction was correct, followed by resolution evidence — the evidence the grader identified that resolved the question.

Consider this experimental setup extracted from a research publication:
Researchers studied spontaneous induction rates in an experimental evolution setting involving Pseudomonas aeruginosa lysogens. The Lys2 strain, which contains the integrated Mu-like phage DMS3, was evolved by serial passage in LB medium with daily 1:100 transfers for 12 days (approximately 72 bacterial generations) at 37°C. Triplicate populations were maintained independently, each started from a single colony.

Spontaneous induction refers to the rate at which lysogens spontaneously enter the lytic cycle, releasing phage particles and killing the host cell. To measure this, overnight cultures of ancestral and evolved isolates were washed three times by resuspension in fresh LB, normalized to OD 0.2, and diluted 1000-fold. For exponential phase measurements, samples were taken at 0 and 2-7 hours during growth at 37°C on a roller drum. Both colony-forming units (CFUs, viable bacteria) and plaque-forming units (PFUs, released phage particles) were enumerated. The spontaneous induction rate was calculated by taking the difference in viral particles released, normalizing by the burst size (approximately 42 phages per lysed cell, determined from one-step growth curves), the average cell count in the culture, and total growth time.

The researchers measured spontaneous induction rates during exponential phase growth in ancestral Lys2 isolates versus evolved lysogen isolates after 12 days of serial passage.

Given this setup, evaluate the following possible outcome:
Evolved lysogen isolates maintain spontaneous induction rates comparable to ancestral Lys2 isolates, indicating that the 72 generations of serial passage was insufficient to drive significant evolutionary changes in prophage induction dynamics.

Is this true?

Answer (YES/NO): NO